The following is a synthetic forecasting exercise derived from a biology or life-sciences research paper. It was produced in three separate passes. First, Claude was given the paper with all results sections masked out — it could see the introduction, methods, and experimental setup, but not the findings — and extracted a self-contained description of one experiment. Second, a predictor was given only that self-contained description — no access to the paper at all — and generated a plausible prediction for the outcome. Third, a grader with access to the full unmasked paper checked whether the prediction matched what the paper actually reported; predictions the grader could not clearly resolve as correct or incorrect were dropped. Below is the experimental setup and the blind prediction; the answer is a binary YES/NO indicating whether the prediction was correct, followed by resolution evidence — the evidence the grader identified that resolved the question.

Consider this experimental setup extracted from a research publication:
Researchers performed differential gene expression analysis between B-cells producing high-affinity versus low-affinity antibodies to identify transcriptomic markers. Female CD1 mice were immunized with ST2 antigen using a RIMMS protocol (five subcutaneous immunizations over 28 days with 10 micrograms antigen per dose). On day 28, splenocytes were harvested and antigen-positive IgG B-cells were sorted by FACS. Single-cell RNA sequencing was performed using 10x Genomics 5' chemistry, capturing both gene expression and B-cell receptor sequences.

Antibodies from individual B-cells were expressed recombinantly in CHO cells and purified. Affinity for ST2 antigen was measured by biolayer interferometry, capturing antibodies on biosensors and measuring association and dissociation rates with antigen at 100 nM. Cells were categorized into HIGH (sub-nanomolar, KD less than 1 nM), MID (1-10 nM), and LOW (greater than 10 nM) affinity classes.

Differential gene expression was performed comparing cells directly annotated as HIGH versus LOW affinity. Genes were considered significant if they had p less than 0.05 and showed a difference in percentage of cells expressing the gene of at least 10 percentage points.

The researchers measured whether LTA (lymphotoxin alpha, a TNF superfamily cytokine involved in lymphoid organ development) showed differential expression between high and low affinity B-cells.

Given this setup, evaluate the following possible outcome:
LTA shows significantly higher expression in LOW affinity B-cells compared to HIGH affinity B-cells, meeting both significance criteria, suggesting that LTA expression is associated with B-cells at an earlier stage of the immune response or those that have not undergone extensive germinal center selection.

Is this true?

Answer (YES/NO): YES